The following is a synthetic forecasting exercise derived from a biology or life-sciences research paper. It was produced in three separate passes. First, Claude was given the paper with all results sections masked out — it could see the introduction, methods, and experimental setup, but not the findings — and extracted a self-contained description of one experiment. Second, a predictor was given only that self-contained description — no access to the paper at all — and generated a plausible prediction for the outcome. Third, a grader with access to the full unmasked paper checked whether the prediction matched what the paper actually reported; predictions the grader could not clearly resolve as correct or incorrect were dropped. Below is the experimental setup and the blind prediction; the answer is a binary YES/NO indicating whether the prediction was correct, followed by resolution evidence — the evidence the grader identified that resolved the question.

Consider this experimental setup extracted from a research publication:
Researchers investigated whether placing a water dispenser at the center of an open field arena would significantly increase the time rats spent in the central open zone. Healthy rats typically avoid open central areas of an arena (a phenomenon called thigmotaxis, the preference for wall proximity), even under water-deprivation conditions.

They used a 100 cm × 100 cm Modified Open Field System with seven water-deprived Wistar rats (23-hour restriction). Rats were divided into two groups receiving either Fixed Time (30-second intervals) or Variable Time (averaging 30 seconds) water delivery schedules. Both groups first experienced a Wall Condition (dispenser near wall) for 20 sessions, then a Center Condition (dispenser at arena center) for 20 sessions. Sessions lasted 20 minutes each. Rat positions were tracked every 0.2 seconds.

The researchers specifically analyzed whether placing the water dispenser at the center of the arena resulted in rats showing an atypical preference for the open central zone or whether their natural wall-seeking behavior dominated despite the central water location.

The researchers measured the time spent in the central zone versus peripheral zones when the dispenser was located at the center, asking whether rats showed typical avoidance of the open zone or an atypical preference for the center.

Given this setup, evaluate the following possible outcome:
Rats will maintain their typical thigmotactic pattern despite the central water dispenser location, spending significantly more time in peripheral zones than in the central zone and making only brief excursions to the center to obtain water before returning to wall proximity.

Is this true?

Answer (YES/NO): NO